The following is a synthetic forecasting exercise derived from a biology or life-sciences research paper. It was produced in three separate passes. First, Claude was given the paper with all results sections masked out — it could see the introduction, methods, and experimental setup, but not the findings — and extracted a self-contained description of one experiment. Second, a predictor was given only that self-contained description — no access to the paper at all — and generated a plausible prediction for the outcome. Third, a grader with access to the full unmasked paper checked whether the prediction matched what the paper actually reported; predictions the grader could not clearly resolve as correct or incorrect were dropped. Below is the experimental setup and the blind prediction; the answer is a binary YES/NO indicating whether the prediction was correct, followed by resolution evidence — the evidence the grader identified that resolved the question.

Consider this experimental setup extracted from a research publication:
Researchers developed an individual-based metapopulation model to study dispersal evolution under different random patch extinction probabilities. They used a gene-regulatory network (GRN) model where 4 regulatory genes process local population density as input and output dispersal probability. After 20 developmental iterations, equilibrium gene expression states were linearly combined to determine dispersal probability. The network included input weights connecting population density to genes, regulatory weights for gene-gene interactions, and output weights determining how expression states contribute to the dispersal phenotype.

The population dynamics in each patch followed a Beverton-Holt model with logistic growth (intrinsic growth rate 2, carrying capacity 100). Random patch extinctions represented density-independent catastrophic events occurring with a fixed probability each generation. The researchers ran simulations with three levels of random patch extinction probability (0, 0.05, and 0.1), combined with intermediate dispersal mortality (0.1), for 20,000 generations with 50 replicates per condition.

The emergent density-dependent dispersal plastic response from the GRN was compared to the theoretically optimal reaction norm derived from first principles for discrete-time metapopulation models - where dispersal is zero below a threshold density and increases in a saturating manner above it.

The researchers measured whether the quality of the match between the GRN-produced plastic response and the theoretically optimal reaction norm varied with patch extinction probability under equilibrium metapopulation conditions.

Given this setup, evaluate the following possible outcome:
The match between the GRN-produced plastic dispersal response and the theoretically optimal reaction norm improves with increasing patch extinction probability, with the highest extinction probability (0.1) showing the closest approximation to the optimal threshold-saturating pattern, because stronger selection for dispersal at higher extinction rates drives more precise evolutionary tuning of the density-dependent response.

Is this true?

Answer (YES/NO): YES